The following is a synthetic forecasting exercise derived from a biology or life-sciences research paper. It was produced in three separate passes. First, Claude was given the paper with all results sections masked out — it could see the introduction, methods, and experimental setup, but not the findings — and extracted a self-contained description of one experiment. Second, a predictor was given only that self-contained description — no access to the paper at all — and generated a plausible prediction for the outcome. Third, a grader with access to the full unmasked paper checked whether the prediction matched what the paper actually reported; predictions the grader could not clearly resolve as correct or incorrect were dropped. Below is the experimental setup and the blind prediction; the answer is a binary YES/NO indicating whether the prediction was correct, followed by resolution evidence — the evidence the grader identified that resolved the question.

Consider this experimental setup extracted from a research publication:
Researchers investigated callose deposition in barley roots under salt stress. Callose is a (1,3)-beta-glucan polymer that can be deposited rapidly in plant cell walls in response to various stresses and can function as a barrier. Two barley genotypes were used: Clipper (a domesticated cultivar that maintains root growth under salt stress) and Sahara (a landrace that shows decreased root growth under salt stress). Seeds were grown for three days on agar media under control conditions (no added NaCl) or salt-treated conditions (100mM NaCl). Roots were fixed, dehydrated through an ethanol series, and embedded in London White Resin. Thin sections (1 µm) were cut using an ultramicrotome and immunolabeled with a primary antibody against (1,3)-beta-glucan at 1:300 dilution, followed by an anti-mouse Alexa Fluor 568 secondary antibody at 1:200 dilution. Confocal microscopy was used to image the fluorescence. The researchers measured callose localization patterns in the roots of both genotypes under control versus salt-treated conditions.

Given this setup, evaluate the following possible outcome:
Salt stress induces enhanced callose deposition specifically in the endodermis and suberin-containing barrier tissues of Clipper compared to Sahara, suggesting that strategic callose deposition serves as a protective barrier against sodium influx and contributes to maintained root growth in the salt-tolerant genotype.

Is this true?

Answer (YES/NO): NO